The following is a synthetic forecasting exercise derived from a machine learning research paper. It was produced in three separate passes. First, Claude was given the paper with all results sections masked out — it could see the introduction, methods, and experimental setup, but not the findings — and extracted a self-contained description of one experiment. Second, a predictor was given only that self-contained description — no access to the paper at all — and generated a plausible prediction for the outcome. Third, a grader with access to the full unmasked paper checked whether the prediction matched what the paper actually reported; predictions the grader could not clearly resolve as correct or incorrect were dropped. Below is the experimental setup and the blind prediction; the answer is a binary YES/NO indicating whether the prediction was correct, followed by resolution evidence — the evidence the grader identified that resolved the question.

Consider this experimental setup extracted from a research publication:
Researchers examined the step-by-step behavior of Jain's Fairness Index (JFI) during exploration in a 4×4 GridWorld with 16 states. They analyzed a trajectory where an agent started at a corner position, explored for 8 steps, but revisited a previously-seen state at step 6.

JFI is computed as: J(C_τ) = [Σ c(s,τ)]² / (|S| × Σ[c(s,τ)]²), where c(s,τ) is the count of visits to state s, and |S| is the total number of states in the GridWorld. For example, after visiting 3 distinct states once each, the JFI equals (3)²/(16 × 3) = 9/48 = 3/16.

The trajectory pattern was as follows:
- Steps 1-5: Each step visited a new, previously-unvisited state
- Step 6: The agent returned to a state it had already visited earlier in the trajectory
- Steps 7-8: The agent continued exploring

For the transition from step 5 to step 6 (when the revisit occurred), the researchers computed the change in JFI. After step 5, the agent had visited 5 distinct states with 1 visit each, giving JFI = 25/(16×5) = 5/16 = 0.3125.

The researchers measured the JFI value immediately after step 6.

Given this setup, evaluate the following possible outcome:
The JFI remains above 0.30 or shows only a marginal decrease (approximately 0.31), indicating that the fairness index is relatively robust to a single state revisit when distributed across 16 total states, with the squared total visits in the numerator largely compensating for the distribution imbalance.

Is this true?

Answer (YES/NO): NO